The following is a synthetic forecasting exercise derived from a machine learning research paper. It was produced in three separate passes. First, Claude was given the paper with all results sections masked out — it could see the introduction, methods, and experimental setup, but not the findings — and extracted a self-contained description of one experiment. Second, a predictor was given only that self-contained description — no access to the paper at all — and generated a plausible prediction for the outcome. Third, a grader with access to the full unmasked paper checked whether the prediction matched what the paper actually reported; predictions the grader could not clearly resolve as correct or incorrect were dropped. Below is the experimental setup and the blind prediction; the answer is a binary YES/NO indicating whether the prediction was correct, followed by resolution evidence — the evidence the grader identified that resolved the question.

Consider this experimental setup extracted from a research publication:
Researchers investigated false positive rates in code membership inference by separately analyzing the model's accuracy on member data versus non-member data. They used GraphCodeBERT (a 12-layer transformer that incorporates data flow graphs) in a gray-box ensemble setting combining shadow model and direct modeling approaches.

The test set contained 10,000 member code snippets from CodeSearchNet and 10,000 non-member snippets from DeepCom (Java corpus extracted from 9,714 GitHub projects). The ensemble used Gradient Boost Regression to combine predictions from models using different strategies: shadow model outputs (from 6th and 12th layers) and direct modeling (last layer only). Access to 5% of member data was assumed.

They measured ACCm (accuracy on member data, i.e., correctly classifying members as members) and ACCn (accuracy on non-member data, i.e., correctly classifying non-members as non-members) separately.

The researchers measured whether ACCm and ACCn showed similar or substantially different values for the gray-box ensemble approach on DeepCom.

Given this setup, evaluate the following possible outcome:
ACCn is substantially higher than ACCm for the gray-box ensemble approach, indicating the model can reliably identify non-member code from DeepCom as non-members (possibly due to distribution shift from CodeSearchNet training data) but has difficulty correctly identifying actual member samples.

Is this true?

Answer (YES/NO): NO